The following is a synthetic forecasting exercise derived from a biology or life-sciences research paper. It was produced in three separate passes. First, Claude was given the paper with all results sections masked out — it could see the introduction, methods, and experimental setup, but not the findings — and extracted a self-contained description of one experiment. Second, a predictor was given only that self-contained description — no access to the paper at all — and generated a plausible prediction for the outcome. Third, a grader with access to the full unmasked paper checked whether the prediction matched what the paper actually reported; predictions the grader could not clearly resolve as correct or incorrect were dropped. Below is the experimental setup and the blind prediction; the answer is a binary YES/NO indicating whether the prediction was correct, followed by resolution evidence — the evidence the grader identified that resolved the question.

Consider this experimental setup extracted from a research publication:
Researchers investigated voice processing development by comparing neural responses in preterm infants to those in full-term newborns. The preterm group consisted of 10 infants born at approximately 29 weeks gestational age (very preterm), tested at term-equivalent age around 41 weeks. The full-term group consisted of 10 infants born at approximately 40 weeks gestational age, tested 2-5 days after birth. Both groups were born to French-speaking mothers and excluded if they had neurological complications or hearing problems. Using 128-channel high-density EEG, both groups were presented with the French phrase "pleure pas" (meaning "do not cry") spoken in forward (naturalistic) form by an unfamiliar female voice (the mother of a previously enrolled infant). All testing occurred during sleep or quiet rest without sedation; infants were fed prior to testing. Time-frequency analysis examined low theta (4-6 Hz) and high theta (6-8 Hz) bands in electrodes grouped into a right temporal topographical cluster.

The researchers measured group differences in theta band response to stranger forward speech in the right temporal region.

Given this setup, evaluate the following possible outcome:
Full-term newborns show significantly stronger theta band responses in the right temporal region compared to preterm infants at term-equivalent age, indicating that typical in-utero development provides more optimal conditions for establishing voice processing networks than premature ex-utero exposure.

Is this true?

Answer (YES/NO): NO